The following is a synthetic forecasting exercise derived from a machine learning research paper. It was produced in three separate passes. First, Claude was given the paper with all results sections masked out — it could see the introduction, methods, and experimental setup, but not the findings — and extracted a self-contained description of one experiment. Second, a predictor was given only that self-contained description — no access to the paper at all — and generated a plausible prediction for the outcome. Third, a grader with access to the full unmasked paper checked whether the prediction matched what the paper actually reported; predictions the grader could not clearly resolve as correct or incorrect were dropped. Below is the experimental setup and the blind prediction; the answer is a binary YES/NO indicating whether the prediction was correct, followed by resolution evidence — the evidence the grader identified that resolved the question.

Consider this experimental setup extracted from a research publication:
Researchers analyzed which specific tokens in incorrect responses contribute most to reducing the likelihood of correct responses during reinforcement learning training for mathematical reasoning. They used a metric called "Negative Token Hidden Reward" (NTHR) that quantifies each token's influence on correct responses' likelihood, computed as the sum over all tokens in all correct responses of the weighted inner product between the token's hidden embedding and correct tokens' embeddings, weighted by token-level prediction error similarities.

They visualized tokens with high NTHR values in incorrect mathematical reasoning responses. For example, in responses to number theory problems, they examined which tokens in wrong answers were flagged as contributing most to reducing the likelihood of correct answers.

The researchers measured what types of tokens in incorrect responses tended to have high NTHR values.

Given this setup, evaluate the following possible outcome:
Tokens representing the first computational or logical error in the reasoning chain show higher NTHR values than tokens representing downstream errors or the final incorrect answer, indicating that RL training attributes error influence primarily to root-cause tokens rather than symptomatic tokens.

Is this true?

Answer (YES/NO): NO